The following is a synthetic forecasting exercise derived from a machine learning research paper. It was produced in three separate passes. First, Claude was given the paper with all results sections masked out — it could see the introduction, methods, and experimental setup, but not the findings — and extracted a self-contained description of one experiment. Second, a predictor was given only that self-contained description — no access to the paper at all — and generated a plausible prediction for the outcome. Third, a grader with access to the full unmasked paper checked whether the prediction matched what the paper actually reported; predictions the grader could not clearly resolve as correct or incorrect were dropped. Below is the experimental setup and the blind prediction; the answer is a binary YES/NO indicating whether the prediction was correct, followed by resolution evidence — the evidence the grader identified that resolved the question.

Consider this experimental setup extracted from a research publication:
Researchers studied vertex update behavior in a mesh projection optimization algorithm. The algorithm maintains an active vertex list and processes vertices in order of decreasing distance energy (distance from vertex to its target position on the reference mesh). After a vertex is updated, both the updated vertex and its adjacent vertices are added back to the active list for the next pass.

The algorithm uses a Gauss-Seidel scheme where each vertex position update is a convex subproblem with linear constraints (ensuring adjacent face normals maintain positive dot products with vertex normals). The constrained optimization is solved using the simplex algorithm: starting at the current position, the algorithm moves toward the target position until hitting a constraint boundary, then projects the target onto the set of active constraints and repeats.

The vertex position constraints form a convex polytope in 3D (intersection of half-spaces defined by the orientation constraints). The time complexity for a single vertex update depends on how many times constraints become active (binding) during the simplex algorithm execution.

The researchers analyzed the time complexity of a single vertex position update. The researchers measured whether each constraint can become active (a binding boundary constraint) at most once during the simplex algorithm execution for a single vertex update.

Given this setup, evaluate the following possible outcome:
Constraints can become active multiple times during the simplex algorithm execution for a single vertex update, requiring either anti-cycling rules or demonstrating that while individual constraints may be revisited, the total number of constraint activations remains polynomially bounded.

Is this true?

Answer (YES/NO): NO